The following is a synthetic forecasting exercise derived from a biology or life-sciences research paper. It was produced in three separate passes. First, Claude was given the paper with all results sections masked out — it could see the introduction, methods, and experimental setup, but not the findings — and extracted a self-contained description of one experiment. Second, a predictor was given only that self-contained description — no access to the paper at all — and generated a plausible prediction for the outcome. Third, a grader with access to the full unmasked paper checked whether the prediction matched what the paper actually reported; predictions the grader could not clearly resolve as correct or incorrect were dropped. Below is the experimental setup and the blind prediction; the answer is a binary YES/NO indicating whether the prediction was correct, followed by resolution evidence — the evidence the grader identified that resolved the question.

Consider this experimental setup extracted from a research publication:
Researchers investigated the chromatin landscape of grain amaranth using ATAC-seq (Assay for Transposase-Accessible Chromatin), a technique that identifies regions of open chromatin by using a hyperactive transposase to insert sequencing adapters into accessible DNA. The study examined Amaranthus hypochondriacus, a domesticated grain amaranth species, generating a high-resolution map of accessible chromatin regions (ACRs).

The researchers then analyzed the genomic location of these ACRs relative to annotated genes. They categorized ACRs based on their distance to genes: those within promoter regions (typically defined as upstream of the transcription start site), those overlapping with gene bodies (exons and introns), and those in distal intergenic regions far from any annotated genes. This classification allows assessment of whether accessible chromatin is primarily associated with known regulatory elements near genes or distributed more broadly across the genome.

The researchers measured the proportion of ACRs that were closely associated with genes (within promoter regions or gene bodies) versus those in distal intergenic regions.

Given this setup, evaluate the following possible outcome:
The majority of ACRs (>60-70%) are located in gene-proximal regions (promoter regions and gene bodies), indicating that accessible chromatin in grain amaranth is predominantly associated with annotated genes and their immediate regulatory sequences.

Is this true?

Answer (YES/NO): YES